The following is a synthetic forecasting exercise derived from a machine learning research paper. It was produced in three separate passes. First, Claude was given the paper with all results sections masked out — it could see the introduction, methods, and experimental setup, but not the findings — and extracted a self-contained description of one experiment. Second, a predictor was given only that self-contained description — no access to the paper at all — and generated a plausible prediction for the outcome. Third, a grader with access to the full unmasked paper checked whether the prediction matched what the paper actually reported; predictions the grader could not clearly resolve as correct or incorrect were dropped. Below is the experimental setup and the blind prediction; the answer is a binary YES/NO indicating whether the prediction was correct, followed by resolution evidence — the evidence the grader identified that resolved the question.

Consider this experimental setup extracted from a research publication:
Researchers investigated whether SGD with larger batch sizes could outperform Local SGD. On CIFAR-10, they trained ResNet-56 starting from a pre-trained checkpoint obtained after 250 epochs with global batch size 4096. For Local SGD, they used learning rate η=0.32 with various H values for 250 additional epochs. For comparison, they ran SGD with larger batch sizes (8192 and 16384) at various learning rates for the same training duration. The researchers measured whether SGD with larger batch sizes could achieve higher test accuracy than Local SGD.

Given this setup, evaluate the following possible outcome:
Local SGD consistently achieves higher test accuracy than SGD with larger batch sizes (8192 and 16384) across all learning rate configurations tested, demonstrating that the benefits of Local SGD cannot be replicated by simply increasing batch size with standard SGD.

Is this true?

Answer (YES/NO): YES